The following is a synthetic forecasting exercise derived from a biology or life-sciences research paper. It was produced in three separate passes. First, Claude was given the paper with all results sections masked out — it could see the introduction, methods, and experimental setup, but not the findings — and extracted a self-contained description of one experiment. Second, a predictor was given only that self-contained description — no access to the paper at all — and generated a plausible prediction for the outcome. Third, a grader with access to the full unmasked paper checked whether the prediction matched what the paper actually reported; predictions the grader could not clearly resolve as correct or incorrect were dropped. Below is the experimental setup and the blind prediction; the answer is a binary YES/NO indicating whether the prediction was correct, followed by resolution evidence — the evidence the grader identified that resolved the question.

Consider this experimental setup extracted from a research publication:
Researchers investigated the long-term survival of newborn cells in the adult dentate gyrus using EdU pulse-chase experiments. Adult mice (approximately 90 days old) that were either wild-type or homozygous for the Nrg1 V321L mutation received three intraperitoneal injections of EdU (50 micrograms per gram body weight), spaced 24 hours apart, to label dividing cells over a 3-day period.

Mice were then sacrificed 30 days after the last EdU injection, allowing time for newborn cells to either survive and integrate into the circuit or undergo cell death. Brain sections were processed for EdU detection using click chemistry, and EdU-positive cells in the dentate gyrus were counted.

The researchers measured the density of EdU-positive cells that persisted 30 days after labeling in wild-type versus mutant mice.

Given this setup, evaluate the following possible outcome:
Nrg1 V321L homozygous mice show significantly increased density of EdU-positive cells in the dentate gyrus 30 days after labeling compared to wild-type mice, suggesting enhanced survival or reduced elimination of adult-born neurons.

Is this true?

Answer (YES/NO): NO